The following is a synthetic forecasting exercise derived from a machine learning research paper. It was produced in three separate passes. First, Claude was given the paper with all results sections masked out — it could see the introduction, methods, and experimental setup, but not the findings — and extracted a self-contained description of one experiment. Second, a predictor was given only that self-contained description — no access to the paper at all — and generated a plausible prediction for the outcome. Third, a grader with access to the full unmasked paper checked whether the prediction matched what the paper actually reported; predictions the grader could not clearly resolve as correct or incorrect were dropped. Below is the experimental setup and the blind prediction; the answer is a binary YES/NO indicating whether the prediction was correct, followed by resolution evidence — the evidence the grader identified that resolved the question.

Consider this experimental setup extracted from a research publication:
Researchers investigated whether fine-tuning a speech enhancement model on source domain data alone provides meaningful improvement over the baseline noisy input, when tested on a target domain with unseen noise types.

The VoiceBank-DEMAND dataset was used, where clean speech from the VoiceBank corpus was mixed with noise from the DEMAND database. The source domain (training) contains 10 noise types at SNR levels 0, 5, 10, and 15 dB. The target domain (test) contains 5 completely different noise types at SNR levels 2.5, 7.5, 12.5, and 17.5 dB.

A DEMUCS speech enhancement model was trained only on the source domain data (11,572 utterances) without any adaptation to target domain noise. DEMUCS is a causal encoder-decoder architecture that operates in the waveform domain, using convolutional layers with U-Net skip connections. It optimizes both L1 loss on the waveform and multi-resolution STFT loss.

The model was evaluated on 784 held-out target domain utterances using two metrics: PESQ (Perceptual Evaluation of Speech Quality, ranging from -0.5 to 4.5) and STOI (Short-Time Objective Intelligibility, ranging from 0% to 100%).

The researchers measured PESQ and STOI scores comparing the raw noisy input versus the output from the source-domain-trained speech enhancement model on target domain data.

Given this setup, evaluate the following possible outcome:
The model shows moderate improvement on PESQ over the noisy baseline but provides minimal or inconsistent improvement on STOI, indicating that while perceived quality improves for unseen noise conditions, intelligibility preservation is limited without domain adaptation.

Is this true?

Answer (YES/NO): NO